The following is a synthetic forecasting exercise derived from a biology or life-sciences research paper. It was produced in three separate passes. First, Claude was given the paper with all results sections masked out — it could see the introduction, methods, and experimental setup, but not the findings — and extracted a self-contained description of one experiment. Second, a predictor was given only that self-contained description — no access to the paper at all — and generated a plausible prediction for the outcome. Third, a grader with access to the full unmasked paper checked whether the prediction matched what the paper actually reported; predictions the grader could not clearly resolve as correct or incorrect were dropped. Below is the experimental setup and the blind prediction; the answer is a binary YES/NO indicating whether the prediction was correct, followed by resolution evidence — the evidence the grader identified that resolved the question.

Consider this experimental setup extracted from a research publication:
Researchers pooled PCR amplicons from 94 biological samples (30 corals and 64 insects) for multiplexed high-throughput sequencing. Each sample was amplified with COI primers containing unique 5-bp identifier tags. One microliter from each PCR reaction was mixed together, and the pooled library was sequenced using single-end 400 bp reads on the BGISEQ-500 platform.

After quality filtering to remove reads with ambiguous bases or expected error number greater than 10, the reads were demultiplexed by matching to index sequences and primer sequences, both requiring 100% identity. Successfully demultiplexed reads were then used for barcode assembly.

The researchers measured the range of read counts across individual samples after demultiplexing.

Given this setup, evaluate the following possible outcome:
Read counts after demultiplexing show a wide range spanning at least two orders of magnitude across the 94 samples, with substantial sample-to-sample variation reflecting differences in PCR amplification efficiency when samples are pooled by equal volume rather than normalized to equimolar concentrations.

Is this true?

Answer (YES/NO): YES